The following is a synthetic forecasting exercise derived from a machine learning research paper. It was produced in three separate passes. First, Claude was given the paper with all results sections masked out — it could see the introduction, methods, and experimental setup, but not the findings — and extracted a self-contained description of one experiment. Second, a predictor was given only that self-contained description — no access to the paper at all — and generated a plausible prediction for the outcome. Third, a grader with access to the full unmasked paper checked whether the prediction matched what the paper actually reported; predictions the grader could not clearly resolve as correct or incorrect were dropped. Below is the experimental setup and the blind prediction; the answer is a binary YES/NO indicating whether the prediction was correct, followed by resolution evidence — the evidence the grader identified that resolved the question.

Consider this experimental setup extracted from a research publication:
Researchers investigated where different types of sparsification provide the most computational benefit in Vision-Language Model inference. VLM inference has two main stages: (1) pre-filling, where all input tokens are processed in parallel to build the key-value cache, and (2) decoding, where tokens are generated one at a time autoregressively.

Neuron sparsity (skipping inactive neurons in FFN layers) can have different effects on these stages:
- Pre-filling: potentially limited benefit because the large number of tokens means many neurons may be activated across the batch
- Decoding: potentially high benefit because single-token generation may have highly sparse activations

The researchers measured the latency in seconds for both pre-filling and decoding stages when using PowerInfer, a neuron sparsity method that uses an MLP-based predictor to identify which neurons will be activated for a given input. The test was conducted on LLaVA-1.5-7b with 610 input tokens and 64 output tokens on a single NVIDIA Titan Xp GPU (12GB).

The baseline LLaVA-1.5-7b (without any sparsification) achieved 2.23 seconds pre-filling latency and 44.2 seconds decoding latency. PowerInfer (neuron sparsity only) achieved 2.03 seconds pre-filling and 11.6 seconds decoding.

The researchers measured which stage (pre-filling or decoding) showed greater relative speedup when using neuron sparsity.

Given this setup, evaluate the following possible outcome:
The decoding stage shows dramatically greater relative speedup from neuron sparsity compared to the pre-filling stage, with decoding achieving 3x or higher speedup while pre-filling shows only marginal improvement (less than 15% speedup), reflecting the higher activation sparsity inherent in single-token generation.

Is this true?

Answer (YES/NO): YES